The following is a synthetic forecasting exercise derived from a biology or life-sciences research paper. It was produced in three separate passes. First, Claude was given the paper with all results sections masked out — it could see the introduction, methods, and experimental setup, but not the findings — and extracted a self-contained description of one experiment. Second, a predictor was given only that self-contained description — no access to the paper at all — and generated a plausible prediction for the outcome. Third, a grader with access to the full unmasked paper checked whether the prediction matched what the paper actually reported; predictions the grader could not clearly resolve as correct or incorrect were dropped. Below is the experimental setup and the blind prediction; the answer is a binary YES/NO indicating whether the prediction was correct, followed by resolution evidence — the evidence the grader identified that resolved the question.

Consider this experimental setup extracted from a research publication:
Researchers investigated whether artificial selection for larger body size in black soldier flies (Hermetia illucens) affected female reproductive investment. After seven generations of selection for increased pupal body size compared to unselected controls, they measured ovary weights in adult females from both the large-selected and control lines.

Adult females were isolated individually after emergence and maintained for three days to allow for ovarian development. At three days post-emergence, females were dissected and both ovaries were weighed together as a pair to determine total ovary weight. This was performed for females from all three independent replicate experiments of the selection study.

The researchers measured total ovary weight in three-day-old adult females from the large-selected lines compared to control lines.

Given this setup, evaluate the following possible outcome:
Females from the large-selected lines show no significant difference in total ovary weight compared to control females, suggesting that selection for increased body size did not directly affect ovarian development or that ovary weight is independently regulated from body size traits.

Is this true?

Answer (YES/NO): YES